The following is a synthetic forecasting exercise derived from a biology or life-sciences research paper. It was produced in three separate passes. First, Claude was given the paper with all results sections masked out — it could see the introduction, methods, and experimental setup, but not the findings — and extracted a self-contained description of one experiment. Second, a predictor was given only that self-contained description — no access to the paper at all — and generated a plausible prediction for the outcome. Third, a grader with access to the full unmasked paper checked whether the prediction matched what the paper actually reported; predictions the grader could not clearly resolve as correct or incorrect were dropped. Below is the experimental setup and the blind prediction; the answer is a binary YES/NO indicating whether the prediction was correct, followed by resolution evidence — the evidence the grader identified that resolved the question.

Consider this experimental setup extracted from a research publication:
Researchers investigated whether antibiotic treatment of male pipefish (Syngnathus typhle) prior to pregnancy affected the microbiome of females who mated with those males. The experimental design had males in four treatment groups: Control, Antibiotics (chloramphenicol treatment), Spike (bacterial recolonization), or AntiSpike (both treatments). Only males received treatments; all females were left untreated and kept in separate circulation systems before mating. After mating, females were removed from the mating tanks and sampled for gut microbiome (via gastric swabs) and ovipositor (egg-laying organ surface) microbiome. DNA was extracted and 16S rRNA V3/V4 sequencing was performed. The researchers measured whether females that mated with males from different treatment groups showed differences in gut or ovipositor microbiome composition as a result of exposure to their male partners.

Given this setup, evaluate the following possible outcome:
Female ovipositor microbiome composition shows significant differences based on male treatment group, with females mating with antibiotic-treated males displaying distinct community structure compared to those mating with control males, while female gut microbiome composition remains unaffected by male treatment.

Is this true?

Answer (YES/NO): NO